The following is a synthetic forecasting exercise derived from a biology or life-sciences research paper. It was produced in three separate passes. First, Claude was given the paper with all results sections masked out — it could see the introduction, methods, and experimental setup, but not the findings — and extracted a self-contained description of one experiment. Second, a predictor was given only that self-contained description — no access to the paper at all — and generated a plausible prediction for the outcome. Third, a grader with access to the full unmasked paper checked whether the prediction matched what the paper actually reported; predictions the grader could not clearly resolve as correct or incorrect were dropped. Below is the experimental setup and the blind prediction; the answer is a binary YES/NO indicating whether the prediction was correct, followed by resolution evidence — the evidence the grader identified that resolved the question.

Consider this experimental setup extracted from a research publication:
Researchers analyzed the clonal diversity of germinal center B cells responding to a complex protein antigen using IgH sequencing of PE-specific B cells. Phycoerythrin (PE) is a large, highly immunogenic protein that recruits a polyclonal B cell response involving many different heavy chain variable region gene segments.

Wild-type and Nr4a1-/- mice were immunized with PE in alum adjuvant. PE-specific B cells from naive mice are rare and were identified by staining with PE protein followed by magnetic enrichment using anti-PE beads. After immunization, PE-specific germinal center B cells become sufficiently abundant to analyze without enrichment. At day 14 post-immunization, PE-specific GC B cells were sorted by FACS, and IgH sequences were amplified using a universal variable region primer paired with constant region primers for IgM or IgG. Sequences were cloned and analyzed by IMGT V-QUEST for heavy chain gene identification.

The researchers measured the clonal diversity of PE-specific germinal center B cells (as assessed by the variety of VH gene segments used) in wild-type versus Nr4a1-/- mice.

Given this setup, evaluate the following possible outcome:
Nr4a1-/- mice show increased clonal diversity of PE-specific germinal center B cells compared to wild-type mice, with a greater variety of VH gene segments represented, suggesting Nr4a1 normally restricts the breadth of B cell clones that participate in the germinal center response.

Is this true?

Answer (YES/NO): NO